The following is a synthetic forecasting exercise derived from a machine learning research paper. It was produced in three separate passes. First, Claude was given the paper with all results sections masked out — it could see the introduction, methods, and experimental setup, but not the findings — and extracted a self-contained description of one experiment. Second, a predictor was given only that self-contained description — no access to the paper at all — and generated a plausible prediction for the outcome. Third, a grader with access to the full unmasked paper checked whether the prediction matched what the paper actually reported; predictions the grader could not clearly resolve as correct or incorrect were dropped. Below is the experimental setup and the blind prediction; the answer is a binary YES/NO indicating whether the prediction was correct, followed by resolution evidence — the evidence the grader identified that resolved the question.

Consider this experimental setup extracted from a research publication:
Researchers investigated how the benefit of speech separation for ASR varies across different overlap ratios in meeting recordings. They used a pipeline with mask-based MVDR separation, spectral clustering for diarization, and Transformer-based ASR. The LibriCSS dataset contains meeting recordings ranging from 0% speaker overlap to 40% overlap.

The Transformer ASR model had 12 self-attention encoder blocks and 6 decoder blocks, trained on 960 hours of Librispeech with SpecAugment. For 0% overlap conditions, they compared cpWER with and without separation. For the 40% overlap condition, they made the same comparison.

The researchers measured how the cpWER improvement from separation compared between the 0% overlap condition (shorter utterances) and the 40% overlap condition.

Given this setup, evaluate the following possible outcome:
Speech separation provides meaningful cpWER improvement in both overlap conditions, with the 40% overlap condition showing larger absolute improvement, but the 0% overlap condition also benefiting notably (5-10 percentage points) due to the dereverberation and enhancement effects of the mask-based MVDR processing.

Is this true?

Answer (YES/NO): NO